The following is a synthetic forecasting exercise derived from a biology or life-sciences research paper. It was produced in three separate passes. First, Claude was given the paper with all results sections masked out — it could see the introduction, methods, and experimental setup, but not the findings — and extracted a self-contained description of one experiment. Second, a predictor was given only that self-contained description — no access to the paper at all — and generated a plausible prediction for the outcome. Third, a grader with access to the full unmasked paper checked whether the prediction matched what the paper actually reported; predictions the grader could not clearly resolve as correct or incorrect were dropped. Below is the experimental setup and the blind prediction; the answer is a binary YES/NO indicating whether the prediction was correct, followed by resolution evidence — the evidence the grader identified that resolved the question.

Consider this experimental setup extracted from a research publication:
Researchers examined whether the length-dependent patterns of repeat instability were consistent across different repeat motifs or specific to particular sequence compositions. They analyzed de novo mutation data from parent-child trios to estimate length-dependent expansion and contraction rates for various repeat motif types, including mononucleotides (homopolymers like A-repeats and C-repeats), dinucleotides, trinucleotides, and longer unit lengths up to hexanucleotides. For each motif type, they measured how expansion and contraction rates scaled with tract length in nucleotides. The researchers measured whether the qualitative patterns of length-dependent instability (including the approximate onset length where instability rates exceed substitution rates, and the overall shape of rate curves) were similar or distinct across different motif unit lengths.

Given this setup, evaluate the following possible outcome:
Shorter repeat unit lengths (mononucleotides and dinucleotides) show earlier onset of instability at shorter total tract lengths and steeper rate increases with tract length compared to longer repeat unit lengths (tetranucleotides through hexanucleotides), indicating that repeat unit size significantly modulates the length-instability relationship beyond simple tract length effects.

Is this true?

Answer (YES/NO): NO